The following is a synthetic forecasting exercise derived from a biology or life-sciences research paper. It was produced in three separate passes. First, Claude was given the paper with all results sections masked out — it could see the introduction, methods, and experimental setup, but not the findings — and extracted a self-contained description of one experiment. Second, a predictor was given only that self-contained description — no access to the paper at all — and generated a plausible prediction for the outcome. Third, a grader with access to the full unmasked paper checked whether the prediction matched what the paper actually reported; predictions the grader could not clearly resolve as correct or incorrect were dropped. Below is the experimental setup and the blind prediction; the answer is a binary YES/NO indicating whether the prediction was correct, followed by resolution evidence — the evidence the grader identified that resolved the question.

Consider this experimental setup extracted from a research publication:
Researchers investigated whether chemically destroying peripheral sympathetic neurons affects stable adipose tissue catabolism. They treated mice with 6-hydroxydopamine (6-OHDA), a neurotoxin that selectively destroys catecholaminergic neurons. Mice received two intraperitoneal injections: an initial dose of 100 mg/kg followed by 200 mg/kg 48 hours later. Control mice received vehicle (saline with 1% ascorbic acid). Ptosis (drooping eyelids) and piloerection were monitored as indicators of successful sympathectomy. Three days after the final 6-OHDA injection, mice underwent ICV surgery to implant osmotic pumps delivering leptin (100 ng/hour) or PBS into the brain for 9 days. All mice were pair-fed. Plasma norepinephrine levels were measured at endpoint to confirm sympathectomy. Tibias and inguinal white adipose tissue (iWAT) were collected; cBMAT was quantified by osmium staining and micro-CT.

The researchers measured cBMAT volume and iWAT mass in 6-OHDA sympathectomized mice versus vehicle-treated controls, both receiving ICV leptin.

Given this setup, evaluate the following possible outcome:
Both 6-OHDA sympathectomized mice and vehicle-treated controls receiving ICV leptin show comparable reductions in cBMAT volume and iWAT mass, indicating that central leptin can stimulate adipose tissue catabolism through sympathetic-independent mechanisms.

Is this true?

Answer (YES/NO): YES